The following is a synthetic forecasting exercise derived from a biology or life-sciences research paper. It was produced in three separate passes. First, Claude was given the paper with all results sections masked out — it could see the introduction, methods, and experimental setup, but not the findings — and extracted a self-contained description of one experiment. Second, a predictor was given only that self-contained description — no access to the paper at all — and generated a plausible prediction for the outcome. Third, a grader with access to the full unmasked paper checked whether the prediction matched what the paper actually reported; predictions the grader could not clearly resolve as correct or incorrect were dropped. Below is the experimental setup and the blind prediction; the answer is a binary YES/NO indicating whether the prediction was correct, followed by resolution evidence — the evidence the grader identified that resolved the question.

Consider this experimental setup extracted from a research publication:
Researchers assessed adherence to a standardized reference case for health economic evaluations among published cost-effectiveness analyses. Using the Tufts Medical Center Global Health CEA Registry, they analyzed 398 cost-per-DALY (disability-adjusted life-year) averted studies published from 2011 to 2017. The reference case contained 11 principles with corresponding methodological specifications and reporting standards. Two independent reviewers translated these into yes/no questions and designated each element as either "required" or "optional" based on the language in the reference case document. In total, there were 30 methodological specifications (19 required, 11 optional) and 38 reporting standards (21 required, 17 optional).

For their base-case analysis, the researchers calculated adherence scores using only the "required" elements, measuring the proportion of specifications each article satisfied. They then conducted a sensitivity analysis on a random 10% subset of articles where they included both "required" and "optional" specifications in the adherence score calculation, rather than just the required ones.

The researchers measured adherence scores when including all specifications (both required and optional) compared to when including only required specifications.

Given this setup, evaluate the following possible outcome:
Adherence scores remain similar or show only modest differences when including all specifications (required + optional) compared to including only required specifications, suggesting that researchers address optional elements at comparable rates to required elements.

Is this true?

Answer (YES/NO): NO